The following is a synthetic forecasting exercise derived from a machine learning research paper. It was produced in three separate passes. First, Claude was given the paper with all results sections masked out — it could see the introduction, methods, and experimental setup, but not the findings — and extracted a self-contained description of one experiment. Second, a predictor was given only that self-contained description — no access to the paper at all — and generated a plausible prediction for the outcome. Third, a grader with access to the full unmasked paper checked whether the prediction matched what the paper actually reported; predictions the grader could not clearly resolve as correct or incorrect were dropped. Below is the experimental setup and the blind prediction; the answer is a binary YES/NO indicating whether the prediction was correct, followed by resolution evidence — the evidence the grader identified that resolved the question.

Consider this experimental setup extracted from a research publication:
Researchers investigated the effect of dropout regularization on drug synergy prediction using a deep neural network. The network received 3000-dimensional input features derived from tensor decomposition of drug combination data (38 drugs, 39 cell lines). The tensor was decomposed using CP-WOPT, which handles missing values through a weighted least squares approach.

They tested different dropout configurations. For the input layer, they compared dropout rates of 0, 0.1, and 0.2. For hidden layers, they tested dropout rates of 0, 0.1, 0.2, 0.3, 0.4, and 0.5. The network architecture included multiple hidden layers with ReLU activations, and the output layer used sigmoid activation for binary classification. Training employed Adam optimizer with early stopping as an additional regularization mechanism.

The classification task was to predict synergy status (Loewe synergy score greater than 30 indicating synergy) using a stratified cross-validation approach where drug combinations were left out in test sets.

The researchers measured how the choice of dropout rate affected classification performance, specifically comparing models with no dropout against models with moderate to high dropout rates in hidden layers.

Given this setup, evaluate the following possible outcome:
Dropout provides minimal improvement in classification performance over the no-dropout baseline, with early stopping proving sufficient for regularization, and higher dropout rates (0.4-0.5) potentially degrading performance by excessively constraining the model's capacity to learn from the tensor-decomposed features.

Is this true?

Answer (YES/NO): NO